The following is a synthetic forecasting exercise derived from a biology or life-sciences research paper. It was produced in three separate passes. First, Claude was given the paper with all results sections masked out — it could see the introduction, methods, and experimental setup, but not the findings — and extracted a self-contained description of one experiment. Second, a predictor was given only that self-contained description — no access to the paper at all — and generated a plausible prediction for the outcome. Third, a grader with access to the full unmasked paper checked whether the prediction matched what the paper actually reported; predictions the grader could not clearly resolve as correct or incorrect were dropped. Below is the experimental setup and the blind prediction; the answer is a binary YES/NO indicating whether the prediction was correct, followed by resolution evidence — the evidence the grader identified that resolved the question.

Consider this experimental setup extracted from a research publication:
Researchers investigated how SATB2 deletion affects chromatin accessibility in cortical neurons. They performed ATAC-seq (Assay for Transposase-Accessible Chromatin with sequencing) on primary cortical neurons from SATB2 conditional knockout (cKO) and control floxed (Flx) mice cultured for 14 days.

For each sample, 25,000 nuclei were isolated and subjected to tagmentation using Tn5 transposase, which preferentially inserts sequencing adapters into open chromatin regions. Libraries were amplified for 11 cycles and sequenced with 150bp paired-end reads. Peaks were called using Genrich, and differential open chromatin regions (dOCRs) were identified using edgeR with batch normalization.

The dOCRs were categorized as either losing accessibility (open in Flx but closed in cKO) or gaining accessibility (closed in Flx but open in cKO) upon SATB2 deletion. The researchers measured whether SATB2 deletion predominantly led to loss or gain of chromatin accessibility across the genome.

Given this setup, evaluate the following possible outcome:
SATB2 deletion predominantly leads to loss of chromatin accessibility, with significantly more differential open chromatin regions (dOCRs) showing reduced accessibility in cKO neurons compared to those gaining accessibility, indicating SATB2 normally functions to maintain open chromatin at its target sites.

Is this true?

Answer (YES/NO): NO